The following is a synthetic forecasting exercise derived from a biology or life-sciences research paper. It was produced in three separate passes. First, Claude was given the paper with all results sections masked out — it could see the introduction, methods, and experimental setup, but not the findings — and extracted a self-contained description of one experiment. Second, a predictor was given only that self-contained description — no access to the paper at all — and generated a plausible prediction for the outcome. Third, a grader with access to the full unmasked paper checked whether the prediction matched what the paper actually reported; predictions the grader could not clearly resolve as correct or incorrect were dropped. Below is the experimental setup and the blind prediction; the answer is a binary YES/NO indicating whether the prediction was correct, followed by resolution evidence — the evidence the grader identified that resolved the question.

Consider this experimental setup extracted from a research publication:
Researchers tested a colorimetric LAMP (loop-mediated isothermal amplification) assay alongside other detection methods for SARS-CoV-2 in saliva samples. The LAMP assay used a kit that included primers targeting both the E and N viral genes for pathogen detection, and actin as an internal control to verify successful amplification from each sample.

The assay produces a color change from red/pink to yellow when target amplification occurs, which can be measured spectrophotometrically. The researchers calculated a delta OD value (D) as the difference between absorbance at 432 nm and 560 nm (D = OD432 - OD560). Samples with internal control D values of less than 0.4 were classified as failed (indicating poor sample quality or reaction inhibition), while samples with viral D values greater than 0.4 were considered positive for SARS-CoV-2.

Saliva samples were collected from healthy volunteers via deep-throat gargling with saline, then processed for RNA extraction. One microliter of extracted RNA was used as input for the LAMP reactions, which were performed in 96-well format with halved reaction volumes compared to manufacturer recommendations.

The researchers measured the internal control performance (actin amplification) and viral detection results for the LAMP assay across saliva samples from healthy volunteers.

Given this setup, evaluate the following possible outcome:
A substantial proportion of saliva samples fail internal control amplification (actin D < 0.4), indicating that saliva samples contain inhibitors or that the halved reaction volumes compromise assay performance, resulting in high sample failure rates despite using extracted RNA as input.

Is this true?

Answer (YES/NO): NO